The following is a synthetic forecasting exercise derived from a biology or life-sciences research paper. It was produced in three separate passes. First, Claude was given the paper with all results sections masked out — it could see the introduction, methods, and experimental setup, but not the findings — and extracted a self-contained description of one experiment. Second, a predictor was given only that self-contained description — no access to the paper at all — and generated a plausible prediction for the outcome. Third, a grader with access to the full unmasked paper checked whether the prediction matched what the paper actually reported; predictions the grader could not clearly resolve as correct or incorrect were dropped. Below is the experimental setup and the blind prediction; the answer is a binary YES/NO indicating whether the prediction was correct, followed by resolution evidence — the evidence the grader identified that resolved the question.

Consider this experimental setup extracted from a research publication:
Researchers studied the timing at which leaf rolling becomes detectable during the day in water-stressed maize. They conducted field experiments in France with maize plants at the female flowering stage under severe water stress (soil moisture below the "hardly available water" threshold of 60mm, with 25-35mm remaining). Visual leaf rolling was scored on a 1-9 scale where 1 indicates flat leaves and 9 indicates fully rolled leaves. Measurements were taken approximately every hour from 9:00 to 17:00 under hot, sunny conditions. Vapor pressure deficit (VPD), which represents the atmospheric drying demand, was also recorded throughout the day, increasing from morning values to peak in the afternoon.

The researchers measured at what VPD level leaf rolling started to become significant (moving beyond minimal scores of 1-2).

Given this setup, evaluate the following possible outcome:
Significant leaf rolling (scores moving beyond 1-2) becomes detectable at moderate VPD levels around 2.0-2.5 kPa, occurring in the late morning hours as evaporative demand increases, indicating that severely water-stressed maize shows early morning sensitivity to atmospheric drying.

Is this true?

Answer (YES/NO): NO